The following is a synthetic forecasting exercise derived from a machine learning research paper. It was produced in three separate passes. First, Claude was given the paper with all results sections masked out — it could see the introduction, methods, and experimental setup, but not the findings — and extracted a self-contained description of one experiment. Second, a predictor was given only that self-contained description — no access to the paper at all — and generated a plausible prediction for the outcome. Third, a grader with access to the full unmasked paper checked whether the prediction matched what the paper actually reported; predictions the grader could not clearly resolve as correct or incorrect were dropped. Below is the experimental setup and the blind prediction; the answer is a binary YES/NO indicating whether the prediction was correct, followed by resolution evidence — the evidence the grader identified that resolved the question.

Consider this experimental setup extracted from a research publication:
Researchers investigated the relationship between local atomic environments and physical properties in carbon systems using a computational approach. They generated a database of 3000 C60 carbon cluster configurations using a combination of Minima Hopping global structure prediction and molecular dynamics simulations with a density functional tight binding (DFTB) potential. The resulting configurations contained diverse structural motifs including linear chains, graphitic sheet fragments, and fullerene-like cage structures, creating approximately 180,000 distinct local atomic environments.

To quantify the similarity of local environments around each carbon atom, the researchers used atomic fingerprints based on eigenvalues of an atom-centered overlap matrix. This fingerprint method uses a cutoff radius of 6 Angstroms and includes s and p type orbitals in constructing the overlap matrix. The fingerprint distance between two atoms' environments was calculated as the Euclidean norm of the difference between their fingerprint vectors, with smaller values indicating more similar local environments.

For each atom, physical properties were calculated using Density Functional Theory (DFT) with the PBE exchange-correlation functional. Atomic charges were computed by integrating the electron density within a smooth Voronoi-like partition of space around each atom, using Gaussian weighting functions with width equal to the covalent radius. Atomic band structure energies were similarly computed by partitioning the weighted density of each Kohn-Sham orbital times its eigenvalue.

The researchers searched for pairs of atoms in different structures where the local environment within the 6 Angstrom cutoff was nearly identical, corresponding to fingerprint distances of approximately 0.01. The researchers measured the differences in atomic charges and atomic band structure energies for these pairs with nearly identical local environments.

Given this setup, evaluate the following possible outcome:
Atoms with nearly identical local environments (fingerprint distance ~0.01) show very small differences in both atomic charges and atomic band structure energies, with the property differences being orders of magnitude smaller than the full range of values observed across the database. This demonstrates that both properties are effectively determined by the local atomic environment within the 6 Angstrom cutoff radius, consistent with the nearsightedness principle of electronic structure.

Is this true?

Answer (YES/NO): NO